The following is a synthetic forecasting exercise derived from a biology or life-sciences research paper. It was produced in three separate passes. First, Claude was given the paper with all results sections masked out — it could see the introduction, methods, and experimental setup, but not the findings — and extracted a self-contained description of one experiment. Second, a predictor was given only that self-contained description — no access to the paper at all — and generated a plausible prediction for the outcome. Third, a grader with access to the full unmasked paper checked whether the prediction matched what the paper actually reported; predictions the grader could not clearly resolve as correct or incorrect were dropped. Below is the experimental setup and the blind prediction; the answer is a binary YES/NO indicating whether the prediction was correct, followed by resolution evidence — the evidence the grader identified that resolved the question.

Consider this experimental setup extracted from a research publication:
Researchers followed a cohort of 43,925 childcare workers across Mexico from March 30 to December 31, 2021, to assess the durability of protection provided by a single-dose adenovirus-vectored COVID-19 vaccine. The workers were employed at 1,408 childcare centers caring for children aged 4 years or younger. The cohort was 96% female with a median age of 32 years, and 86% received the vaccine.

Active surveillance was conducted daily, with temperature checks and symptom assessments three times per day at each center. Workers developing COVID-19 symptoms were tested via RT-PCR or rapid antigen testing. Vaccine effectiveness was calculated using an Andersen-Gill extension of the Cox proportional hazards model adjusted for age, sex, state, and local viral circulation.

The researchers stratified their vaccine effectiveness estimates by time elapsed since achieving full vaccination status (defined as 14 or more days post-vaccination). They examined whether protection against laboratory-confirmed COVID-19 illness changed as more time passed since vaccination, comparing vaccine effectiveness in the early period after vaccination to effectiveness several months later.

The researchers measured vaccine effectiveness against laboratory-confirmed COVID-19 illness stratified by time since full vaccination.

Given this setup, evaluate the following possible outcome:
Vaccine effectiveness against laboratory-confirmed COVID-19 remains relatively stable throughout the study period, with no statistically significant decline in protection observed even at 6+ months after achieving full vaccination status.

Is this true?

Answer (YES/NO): NO